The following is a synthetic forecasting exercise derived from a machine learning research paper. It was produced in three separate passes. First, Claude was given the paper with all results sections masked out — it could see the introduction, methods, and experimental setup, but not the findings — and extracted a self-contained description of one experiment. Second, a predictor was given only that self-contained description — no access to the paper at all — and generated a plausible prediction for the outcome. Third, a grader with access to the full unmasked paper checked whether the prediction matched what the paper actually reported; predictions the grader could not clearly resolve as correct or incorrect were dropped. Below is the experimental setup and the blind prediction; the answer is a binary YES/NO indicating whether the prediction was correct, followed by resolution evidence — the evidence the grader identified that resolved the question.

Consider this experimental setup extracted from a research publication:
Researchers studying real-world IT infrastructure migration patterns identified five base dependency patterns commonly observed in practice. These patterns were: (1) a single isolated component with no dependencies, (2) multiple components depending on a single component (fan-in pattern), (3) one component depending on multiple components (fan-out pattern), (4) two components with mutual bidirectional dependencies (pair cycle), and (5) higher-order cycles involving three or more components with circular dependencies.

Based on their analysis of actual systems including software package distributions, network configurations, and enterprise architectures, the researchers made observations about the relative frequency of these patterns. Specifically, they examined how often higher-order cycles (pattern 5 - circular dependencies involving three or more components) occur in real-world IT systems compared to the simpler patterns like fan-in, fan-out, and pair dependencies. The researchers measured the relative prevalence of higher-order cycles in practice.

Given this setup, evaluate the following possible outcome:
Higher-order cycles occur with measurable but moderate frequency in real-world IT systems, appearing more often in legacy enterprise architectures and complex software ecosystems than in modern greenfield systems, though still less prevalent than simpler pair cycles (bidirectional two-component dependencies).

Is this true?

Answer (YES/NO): NO